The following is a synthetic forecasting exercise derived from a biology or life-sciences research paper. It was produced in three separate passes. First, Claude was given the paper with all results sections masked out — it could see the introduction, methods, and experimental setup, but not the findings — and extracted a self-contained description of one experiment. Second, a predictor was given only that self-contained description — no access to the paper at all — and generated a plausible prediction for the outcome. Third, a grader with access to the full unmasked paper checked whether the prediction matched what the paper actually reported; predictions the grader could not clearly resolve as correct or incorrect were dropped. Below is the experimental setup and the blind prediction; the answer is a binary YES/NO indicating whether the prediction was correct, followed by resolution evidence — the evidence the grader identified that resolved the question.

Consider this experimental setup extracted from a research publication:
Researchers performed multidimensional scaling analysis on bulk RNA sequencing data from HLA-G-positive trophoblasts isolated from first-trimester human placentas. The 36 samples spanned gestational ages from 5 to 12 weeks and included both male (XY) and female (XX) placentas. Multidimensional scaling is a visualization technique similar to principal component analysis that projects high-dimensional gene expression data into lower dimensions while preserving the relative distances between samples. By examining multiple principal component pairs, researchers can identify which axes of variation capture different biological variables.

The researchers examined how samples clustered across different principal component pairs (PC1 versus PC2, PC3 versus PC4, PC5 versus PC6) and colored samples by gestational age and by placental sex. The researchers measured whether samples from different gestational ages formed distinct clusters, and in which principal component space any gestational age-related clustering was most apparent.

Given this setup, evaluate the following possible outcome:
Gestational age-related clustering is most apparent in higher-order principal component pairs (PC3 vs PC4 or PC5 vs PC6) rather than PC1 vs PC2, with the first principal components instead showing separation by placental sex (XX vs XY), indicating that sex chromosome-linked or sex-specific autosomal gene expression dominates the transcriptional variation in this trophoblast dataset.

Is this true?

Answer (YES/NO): NO